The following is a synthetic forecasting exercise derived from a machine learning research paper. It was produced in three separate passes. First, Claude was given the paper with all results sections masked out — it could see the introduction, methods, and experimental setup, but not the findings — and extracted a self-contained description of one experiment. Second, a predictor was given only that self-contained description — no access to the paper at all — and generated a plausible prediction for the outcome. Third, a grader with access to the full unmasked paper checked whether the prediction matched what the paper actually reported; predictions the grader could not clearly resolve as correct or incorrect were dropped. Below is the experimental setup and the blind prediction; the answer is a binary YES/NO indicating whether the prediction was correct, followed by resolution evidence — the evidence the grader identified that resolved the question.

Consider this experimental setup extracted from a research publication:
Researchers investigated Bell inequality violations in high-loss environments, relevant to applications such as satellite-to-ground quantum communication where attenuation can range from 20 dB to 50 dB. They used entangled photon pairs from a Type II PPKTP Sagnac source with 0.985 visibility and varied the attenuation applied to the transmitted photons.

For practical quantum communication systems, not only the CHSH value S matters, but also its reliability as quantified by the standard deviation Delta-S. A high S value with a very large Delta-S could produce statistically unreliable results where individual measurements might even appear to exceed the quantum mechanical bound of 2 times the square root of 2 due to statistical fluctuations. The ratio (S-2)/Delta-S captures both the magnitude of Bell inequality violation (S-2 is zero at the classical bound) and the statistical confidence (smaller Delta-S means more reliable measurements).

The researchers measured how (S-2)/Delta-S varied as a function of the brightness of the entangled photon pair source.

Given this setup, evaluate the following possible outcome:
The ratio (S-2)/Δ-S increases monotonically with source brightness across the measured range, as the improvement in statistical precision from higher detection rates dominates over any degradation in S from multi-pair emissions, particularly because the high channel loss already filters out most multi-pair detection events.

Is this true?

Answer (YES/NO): NO